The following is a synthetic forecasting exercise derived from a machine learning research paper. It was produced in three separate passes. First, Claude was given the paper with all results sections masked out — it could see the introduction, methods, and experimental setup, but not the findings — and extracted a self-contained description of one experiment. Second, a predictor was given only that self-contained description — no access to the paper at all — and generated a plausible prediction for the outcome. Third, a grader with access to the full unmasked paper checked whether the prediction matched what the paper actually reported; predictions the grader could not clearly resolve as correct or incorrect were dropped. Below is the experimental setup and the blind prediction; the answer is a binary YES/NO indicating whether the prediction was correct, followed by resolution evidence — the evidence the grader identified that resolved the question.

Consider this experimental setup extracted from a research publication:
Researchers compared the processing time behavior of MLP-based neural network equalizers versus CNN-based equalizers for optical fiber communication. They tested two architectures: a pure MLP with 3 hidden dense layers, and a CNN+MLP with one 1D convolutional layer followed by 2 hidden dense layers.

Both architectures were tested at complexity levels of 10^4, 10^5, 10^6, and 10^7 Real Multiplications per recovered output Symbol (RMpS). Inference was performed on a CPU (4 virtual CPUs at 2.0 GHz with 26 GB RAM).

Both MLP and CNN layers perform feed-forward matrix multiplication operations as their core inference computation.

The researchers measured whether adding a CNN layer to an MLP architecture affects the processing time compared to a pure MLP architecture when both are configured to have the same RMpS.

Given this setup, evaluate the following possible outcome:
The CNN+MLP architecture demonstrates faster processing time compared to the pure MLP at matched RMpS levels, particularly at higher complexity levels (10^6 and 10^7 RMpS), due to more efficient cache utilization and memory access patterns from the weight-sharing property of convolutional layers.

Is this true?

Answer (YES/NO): NO